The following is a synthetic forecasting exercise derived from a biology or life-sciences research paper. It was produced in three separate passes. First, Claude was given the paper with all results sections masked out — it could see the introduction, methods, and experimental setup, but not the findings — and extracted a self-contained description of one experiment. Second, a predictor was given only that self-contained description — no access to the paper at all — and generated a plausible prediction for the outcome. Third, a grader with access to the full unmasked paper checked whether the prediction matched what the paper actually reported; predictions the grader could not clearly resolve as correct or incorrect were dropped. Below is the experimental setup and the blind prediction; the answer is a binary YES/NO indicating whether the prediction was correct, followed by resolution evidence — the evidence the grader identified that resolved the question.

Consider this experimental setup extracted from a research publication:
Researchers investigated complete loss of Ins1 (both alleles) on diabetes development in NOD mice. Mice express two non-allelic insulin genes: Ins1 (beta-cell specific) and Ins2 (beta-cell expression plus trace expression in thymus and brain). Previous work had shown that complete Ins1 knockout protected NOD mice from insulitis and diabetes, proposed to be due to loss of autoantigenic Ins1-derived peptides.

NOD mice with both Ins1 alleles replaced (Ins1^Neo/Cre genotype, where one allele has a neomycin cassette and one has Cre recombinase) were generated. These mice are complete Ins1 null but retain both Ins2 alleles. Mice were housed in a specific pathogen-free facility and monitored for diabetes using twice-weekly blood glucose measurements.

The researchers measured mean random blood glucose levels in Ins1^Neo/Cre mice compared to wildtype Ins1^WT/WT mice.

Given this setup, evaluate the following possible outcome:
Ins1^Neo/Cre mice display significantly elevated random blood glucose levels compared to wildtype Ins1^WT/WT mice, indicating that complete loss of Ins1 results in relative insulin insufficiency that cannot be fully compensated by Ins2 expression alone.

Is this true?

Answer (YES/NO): NO